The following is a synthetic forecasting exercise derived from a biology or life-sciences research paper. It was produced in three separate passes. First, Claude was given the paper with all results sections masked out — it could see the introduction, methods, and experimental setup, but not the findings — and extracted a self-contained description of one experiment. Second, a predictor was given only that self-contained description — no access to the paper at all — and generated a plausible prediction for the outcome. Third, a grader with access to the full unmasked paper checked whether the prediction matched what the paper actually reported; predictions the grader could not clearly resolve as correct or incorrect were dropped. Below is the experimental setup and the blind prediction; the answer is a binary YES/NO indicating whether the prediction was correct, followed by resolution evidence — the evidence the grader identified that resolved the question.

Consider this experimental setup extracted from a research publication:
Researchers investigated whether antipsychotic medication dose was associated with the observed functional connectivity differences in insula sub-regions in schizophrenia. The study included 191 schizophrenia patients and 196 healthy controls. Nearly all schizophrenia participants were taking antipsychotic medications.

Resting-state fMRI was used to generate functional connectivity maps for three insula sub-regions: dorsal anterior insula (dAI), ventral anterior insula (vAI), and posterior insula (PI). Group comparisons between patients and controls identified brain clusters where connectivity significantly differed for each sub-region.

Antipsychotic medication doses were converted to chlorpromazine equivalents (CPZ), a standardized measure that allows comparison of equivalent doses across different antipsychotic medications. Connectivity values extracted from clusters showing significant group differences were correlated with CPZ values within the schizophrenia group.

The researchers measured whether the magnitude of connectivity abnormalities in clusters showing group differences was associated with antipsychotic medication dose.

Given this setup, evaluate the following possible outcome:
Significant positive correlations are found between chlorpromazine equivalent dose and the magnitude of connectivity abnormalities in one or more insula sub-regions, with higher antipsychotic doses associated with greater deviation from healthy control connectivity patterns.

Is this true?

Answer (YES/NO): NO